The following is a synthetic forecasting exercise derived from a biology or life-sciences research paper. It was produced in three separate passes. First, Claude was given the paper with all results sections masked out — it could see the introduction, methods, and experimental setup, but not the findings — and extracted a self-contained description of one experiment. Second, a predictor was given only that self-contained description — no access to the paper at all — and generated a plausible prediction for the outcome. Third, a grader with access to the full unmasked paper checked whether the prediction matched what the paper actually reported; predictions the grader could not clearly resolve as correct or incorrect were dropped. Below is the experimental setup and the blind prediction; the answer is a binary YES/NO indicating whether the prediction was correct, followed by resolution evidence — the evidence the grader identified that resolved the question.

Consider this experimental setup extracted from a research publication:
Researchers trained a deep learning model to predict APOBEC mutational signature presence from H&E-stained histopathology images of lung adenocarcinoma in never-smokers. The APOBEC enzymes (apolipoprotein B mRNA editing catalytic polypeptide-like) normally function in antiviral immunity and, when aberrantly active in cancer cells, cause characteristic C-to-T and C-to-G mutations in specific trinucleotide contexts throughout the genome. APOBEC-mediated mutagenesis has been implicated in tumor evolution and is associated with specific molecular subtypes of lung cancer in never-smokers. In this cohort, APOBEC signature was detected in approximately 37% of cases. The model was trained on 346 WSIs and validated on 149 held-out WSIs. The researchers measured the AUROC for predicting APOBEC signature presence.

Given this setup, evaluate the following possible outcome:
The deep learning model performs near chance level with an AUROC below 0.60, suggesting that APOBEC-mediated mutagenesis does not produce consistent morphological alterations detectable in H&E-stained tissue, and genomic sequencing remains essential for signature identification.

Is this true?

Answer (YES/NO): YES